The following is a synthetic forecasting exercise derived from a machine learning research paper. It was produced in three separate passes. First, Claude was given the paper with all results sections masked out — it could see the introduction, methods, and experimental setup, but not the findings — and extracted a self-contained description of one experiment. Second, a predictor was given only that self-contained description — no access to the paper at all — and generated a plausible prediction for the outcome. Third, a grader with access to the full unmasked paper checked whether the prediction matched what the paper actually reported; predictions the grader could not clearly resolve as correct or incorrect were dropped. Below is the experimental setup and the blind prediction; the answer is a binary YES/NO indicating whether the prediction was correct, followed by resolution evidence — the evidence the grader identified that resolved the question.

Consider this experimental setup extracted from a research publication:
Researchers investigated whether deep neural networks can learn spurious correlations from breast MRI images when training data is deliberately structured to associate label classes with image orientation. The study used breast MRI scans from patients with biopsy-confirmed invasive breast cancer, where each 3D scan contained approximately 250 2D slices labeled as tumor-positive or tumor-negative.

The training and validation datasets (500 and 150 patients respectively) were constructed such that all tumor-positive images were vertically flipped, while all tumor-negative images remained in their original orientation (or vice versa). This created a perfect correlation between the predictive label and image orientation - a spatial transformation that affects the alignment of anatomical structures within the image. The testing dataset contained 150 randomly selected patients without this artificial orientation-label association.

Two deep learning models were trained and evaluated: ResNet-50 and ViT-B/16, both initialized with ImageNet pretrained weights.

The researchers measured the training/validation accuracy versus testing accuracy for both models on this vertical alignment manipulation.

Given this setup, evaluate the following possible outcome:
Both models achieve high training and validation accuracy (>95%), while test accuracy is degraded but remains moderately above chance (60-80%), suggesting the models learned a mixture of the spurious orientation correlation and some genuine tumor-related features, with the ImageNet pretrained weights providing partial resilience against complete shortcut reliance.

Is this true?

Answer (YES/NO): NO